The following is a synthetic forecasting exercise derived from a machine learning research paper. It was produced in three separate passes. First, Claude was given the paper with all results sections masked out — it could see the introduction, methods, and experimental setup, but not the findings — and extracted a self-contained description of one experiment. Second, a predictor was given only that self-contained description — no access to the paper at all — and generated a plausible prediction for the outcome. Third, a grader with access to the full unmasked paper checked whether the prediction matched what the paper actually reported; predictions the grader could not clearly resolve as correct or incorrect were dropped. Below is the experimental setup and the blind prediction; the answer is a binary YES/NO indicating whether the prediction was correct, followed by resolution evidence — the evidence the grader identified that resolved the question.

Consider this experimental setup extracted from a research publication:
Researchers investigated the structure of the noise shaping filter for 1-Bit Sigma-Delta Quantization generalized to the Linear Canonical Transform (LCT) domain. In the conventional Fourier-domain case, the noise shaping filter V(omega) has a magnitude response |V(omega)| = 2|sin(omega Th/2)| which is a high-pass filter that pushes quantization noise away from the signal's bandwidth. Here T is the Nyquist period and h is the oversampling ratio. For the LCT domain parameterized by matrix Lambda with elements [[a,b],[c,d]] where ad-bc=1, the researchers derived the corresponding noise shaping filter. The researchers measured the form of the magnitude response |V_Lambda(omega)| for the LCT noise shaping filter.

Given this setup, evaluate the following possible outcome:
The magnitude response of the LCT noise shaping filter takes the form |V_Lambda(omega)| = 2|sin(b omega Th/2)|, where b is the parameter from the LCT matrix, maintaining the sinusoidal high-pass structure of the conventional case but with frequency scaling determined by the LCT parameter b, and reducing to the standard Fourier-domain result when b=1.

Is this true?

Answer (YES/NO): NO